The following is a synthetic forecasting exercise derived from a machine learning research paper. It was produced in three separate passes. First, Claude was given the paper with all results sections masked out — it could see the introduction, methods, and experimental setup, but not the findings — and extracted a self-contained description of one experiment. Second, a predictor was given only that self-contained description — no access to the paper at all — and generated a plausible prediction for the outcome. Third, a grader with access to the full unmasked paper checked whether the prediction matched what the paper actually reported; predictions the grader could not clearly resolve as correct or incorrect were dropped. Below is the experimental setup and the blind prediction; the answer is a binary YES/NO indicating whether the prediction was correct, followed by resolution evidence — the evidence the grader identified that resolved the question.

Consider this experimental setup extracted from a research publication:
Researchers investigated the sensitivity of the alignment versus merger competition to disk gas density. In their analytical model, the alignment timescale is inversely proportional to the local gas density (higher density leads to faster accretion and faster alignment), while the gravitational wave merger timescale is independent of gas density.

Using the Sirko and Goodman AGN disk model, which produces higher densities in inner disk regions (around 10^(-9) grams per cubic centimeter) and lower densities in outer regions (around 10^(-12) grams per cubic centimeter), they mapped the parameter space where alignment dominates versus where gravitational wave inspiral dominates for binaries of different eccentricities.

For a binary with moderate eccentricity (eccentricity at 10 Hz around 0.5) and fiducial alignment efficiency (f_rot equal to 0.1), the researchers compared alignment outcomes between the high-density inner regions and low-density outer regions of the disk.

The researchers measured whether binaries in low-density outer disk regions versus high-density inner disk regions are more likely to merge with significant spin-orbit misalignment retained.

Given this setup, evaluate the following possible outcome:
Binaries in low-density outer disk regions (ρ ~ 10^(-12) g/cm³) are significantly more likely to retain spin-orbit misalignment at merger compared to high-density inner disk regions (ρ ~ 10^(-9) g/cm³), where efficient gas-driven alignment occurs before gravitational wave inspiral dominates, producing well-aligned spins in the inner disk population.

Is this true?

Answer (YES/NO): YES